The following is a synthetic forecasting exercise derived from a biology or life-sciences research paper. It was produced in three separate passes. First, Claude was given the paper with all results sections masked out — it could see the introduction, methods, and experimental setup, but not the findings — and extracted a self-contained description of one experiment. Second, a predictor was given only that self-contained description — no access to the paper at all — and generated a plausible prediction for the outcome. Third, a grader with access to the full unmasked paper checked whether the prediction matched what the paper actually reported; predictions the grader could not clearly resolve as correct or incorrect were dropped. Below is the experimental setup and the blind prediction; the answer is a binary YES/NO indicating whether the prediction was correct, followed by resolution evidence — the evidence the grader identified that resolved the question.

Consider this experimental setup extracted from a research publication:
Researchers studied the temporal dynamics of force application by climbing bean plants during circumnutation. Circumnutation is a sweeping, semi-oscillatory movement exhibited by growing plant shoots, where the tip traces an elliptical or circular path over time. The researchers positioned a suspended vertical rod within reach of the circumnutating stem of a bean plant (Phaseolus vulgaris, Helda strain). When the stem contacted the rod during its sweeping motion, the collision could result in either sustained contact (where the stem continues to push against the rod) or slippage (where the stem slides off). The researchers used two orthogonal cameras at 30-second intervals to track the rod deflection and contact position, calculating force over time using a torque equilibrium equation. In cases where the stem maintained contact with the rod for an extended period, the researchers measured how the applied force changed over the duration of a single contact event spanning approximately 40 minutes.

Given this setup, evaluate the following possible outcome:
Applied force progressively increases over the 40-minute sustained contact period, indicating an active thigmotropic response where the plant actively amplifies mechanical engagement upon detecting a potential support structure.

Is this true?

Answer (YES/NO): YES